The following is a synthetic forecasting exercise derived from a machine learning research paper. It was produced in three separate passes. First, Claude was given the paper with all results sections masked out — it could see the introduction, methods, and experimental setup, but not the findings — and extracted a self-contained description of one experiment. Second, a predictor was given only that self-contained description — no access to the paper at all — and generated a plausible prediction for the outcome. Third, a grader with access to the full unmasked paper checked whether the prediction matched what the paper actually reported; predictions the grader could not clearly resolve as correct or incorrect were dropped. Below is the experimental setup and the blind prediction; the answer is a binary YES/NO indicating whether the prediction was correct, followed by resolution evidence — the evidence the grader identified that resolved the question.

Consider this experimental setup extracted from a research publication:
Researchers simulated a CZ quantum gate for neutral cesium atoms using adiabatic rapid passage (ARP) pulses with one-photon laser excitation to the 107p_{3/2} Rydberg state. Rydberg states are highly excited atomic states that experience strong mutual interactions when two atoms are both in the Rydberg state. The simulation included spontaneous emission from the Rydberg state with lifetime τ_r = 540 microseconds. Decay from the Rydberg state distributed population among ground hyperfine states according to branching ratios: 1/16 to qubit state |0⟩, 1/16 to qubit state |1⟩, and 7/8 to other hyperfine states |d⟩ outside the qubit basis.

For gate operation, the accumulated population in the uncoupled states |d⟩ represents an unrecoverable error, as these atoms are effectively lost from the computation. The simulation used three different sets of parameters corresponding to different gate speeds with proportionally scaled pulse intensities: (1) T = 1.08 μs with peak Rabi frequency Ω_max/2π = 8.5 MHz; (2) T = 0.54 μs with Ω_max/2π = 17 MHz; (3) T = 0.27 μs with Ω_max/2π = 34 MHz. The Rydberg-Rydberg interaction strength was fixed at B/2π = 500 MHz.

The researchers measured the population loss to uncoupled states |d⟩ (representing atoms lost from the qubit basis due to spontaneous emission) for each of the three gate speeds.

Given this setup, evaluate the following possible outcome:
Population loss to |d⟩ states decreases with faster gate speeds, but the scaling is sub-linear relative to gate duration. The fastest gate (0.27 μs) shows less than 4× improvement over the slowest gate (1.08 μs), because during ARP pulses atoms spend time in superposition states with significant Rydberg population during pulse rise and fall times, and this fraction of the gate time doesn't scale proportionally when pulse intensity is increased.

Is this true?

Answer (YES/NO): YES